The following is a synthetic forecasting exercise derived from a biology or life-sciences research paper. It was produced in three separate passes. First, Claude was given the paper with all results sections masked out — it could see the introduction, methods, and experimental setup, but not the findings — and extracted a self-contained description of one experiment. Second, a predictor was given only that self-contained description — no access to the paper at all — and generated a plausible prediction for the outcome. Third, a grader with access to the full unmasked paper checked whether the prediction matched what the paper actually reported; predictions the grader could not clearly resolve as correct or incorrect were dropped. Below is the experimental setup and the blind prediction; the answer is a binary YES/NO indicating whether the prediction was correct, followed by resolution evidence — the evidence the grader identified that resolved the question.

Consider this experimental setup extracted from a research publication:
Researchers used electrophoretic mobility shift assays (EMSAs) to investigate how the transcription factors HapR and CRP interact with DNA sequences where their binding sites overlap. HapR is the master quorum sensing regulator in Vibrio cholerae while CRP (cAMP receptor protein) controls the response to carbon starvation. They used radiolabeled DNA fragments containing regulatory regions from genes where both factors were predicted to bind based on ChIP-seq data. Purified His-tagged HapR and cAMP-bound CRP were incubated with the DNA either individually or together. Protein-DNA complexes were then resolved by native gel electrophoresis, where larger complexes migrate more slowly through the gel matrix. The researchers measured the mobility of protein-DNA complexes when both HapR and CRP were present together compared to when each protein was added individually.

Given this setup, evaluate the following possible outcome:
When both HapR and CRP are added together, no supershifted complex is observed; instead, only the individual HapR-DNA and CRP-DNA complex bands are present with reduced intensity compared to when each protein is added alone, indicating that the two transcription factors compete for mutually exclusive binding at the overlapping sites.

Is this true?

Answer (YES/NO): NO